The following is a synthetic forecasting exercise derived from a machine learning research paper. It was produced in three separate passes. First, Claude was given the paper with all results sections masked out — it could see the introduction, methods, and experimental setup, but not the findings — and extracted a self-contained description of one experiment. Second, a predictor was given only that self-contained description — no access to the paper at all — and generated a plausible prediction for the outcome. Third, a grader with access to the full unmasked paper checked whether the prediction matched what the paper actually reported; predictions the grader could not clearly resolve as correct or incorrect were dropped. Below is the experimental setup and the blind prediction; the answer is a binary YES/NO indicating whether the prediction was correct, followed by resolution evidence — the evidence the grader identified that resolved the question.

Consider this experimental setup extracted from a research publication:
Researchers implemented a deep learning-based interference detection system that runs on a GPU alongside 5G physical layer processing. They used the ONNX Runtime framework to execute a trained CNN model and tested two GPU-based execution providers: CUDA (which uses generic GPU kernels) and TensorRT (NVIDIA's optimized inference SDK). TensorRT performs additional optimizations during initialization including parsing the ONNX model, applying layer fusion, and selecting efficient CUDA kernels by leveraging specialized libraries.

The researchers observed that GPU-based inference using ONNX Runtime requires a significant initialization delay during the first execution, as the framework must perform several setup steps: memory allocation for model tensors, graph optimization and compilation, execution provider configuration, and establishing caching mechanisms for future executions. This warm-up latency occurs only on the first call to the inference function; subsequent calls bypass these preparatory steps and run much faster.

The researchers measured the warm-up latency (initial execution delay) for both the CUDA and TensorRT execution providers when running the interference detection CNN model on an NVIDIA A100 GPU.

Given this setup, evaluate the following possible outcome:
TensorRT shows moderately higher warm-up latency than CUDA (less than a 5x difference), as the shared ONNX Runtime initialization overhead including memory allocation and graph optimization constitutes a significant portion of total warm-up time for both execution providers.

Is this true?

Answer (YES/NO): NO